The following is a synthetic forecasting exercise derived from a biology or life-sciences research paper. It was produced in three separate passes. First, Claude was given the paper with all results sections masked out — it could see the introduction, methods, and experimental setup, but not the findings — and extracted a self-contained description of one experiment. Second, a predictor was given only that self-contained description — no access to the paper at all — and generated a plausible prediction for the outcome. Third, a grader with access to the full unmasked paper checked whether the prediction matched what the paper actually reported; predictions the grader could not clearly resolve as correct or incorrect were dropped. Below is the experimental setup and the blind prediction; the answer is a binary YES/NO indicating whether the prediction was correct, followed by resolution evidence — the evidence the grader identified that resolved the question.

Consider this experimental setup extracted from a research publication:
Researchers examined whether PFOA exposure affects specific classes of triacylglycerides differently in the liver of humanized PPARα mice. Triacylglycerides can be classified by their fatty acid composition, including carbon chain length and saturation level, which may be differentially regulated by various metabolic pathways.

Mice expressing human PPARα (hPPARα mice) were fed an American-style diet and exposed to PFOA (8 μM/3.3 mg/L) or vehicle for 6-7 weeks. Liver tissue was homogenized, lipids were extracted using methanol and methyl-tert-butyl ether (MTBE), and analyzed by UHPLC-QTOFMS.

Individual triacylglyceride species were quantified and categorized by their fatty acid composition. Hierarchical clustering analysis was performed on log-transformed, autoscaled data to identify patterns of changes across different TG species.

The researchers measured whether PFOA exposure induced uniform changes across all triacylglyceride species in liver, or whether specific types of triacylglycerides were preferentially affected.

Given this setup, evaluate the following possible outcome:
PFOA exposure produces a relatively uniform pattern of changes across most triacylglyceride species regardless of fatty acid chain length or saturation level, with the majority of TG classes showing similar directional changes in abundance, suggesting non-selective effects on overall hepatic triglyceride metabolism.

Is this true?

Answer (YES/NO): NO